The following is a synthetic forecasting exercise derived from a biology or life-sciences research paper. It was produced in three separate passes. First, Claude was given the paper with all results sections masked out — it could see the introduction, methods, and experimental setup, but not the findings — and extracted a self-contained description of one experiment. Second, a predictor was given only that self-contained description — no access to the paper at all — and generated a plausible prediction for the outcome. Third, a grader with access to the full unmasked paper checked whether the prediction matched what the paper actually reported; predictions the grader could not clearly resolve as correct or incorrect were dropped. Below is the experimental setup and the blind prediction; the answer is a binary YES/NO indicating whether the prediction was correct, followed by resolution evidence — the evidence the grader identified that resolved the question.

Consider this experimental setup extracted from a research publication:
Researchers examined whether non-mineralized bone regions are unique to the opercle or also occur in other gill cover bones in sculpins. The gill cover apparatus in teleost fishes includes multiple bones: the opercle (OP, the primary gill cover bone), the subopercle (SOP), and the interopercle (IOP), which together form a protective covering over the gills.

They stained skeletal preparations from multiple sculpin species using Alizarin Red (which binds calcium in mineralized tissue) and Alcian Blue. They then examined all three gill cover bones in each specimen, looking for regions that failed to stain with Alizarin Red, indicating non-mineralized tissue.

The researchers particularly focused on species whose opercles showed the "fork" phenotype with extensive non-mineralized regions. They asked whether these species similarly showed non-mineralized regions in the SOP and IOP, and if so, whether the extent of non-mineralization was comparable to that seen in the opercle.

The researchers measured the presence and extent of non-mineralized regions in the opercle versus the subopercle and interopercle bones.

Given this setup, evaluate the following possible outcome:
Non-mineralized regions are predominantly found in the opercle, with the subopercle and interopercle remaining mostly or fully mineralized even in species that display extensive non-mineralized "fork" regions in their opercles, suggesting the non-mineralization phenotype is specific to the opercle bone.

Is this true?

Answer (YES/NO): NO